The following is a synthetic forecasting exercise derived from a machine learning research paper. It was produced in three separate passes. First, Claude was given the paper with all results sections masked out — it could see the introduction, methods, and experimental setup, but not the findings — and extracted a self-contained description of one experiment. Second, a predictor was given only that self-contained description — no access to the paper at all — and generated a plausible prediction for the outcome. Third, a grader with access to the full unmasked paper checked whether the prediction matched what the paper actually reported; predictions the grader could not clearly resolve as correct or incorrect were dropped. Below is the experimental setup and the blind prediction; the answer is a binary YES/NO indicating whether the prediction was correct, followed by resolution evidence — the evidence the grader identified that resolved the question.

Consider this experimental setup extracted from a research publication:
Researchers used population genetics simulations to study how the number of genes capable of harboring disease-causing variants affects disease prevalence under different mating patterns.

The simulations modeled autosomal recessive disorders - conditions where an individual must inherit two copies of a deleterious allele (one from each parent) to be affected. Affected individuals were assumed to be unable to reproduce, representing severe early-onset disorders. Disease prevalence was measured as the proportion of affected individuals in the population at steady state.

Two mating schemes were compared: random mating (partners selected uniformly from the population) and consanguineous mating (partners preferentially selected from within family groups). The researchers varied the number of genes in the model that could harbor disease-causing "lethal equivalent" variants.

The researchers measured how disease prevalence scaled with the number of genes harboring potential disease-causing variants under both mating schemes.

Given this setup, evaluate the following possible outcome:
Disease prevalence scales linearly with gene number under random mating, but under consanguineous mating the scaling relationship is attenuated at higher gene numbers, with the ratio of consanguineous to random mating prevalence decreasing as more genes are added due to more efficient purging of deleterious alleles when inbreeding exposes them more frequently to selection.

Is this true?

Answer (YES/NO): NO